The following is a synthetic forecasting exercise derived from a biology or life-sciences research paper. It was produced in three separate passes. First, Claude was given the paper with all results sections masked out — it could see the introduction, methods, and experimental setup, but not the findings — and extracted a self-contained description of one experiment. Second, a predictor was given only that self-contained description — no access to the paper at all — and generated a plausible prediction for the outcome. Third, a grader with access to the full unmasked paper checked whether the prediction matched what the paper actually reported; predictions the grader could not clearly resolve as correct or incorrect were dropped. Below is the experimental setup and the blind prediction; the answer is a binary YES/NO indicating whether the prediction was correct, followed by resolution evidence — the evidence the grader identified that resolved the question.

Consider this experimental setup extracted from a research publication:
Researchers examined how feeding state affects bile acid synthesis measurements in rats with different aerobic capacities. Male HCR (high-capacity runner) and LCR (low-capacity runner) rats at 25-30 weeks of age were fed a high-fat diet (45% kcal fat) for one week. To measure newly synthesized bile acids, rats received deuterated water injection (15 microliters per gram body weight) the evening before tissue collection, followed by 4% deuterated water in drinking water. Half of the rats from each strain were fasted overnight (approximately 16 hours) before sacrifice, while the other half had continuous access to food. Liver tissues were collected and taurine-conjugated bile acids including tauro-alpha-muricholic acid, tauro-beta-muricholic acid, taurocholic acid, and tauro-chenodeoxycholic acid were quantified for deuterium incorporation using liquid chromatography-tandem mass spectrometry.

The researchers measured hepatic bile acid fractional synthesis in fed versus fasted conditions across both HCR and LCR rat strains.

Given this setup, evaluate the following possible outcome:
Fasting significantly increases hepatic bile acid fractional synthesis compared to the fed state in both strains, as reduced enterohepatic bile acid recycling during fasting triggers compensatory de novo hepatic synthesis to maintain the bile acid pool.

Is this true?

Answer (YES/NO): NO